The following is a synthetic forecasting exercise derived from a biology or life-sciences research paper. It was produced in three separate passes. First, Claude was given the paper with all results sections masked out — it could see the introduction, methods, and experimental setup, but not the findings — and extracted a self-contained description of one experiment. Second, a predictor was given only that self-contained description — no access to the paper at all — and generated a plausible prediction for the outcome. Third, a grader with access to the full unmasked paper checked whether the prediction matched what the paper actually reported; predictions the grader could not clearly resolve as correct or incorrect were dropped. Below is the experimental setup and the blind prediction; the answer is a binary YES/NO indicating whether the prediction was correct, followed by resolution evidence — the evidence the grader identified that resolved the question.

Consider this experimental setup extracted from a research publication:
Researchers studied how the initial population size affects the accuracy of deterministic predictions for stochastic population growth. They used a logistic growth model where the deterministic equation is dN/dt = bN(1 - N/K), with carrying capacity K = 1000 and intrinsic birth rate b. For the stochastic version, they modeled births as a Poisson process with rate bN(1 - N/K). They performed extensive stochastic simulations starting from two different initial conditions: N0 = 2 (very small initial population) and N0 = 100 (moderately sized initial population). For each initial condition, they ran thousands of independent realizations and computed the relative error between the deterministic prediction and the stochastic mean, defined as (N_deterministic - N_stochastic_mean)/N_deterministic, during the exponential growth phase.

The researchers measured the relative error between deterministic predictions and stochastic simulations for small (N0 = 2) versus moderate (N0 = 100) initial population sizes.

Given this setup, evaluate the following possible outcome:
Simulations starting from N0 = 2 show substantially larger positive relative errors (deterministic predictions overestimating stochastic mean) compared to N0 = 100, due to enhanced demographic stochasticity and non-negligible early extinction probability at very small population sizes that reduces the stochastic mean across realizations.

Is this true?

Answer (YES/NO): NO